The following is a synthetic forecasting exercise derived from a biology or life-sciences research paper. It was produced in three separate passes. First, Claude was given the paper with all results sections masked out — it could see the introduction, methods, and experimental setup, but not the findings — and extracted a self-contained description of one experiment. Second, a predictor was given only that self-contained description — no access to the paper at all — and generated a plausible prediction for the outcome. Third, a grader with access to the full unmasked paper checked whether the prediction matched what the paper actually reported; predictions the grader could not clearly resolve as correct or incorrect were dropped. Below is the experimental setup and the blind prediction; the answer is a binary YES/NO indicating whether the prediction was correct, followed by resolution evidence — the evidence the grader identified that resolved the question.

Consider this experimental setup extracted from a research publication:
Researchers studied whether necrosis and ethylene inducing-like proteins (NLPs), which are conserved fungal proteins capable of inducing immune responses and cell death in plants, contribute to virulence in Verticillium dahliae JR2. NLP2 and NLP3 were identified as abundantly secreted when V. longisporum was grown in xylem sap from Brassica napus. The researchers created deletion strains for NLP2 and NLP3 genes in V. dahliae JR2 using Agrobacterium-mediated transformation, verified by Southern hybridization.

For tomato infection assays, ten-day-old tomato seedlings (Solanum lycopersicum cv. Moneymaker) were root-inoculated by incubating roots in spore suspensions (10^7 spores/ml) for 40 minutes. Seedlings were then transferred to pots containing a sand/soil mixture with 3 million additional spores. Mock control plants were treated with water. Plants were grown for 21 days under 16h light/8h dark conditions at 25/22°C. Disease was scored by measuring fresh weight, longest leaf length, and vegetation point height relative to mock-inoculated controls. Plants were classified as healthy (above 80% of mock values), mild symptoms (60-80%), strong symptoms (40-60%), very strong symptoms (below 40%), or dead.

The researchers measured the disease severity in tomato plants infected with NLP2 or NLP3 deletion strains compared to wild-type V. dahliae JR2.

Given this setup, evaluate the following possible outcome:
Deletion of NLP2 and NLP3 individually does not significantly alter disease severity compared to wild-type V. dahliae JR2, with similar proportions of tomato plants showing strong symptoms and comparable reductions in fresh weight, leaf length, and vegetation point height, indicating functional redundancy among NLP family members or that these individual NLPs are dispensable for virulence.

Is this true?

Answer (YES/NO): NO